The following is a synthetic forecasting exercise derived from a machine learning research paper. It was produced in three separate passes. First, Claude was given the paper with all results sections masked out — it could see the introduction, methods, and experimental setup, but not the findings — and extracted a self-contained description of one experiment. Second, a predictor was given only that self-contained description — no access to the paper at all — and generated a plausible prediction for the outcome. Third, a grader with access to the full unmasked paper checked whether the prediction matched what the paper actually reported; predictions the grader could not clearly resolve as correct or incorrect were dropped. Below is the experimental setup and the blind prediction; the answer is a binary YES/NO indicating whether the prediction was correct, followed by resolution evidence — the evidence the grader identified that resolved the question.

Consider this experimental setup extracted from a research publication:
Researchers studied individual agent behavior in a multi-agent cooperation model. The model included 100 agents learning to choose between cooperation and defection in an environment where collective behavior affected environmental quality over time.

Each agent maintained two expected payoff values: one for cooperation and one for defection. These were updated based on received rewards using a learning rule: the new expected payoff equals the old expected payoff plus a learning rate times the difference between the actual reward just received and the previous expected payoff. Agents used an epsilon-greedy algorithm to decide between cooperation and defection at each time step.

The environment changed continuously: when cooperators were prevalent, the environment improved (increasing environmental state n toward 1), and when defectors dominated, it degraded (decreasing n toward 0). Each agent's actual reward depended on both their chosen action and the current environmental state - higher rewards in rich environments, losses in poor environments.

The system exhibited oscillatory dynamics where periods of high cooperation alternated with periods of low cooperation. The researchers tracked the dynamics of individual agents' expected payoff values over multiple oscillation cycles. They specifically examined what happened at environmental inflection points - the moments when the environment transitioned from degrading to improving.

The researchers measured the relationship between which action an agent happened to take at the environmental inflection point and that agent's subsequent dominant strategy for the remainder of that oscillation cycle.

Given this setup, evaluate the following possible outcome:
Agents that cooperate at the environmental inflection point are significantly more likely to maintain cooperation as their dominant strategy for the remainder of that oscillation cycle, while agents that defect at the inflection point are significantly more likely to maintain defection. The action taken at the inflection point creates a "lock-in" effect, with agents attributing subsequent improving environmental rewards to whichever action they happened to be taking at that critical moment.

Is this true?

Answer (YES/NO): YES